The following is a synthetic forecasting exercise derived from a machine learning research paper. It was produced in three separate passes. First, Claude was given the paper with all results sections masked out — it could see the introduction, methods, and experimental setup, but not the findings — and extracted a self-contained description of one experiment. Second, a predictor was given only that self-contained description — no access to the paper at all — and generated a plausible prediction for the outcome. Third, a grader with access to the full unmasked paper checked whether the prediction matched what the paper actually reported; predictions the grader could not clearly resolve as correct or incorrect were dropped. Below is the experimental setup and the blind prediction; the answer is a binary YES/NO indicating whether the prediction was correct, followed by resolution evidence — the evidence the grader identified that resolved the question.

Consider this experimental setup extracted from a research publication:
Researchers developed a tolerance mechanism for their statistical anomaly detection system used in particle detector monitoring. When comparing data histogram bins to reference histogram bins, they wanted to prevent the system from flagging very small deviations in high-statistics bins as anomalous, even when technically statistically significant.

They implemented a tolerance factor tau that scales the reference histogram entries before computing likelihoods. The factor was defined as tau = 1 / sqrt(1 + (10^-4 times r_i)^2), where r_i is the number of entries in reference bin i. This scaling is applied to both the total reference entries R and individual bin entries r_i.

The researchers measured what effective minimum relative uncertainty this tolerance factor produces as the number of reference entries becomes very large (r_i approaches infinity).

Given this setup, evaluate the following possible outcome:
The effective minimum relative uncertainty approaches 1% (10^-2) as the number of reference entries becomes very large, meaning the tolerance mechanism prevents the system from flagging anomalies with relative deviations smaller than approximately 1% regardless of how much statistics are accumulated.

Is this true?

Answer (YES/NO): YES